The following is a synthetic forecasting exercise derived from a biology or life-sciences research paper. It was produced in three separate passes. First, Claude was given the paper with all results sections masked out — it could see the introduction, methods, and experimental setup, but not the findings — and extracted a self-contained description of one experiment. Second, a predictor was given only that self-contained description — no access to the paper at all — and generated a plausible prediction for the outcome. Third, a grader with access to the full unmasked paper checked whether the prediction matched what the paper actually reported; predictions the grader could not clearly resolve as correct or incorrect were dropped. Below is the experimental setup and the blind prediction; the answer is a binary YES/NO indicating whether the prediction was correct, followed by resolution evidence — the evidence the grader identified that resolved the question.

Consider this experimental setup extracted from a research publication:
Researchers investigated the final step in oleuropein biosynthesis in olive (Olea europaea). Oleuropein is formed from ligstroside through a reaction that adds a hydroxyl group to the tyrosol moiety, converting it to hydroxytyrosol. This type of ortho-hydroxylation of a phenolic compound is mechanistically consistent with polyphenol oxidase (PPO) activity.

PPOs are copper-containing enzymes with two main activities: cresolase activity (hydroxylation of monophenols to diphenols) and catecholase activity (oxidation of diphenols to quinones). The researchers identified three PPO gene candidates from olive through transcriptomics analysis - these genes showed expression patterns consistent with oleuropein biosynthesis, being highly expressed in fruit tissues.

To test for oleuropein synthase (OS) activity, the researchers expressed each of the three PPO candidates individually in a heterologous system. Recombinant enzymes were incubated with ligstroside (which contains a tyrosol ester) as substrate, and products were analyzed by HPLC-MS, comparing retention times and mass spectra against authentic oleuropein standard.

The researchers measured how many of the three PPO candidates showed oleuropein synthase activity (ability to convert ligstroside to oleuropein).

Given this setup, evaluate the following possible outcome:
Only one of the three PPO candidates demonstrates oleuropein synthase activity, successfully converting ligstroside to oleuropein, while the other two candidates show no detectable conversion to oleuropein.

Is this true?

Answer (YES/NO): NO